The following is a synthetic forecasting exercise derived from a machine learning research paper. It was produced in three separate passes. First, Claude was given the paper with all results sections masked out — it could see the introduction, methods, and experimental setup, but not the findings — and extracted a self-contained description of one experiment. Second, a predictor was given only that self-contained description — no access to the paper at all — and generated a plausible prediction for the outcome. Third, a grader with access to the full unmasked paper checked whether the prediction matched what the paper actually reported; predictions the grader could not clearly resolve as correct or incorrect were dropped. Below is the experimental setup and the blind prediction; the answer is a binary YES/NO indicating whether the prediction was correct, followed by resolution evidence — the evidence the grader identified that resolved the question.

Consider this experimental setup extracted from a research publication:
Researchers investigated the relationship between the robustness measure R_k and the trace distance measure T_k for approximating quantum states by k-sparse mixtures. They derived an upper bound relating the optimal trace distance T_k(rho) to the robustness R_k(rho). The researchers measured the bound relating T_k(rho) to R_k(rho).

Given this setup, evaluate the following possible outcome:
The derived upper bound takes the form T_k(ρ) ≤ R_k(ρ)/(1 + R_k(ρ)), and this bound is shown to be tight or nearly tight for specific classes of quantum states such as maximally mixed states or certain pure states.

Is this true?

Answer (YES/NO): NO